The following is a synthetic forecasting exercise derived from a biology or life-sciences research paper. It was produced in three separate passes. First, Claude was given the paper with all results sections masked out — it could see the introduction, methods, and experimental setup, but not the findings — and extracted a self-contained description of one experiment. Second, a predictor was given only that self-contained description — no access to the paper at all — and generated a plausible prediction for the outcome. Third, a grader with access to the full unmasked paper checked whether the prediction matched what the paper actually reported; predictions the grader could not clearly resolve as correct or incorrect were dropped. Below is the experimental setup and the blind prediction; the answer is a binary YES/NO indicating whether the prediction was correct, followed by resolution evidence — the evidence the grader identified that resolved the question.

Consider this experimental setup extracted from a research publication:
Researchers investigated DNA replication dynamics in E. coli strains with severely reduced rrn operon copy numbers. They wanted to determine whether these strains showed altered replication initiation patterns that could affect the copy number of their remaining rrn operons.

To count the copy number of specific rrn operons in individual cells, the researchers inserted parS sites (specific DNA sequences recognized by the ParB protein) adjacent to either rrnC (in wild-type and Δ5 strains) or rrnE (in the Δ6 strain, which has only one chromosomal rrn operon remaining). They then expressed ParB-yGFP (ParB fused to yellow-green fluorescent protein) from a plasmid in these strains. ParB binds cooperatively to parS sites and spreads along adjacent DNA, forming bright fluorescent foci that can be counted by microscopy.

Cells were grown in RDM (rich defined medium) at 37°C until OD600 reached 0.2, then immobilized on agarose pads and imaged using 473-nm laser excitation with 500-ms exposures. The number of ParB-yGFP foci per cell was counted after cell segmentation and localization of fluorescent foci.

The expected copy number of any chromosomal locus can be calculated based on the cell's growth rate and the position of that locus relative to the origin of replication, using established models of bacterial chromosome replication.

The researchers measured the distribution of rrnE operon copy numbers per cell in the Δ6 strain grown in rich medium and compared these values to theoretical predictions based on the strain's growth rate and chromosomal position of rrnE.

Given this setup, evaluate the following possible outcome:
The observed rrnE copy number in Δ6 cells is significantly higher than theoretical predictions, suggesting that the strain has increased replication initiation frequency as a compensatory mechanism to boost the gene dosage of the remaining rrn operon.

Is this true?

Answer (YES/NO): YES